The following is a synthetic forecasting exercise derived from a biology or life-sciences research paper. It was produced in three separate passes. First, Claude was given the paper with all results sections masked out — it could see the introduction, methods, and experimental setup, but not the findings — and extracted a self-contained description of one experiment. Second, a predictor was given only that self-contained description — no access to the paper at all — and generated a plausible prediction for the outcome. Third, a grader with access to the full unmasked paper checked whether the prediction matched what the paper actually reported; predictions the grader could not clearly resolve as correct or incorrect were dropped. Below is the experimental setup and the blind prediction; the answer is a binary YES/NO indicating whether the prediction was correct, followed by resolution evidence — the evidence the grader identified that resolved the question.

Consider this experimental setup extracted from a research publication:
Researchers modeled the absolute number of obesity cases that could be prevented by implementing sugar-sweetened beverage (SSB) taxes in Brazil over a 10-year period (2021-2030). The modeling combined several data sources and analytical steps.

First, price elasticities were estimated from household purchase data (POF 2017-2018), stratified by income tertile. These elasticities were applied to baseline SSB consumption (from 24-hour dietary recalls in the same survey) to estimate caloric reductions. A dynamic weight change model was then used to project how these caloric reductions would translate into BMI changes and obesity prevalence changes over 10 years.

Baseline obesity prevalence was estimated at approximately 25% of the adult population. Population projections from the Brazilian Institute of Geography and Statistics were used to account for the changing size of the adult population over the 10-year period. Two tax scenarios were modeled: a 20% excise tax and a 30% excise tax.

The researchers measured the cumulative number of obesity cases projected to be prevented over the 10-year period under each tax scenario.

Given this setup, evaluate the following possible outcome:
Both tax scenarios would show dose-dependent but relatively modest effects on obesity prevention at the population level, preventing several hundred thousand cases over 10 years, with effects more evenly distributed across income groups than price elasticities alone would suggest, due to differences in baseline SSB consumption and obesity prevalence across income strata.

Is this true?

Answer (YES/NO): NO